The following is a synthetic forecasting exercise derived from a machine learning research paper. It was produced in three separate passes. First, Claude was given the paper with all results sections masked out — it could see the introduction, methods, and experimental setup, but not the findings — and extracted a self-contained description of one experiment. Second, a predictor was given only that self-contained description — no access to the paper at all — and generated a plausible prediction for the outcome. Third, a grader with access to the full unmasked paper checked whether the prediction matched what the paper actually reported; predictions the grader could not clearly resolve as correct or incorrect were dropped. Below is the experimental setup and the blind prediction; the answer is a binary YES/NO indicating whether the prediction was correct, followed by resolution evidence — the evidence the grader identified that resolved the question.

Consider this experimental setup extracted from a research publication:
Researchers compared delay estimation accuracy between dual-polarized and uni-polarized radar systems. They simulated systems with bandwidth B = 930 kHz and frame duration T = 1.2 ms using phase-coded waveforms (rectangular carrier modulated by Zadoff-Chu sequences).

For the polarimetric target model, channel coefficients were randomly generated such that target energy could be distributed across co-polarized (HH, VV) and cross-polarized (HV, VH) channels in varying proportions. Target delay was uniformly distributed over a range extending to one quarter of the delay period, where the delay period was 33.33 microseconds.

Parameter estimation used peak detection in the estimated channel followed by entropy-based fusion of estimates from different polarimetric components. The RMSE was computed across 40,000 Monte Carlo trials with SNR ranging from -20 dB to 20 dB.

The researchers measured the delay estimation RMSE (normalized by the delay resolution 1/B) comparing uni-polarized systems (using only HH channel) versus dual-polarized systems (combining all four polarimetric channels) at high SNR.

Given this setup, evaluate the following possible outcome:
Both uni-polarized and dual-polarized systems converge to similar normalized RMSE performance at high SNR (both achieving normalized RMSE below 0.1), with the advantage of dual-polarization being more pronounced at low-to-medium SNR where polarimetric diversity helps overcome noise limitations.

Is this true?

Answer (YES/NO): NO